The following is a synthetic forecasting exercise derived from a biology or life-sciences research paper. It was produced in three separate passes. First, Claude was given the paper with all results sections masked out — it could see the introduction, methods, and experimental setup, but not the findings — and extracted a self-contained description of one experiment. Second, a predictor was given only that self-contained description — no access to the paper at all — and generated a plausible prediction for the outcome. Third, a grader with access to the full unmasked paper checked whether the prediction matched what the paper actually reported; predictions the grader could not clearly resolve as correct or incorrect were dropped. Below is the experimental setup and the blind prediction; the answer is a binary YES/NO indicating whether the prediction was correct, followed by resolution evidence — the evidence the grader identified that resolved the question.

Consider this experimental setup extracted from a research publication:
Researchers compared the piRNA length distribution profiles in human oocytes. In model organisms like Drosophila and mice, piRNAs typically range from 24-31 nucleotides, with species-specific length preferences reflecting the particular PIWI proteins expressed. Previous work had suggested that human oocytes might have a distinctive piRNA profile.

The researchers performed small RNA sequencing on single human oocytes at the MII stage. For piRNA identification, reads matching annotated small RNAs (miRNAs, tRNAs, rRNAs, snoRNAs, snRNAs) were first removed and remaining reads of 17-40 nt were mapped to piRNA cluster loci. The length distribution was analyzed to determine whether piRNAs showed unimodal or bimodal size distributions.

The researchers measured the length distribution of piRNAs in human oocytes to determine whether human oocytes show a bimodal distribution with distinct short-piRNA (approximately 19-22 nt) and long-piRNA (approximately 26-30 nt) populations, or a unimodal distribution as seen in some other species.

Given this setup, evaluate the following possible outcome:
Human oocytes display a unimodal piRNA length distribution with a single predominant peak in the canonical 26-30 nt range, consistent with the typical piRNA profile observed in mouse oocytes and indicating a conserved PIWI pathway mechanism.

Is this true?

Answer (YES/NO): NO